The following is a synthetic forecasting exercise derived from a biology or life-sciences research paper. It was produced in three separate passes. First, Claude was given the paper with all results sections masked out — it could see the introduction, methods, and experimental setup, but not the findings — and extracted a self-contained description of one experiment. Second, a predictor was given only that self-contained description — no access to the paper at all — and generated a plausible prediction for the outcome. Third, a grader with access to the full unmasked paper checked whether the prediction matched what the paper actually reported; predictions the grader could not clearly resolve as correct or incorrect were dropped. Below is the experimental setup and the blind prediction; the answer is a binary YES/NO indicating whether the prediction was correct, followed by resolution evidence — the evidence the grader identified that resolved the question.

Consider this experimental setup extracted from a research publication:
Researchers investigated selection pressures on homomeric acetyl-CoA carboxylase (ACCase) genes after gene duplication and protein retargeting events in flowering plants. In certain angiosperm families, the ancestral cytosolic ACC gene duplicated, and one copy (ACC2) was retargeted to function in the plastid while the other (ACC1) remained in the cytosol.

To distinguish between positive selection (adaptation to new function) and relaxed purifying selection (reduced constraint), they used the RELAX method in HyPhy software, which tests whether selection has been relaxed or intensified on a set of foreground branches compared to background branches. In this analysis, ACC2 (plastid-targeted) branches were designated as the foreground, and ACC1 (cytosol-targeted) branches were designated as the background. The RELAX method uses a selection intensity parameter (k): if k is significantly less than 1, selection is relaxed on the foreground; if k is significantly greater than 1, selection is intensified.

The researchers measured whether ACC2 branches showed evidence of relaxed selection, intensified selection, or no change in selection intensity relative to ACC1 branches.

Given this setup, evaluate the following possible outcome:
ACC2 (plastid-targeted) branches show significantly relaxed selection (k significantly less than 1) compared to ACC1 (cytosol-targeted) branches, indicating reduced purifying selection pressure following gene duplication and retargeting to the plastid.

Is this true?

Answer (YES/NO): YES